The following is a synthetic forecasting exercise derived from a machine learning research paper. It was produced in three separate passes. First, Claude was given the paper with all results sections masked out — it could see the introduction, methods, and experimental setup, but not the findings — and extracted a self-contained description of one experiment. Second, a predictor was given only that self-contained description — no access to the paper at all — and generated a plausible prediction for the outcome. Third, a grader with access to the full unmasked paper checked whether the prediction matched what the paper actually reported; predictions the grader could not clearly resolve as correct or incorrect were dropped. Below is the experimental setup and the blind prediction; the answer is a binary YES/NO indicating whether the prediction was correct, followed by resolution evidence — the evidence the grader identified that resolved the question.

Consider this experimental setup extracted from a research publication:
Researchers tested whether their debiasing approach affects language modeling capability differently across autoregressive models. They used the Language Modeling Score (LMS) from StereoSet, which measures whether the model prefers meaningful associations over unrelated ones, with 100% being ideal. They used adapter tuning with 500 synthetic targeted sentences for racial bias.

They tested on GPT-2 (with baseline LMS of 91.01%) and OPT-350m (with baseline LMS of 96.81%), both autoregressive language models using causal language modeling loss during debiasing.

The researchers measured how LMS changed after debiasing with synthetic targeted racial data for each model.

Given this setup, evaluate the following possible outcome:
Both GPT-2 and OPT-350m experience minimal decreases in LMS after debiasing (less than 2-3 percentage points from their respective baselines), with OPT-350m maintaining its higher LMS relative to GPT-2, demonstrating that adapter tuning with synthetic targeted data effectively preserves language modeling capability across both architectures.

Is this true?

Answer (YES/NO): NO